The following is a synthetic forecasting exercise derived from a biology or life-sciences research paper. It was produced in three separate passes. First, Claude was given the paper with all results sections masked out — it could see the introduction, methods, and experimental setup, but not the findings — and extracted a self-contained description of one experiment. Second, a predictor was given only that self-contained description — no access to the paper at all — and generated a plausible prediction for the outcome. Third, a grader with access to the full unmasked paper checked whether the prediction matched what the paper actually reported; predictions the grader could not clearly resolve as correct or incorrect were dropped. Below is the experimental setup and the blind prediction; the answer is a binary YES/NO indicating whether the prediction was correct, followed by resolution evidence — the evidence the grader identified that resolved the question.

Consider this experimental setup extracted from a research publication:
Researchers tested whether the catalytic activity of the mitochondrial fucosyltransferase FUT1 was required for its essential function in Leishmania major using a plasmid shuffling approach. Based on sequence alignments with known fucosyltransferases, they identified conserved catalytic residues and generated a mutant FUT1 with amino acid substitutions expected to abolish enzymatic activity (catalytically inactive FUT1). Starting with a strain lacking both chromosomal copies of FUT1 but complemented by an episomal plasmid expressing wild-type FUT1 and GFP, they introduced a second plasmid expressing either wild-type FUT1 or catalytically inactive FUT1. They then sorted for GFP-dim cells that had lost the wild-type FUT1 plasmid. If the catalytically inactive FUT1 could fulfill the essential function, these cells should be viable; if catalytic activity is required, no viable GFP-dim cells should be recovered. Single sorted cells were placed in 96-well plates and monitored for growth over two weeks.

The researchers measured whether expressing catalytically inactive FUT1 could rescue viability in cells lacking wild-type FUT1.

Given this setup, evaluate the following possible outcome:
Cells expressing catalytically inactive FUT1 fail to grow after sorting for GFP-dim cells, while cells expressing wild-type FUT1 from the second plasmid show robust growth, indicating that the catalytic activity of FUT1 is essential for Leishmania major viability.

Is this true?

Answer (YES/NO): YES